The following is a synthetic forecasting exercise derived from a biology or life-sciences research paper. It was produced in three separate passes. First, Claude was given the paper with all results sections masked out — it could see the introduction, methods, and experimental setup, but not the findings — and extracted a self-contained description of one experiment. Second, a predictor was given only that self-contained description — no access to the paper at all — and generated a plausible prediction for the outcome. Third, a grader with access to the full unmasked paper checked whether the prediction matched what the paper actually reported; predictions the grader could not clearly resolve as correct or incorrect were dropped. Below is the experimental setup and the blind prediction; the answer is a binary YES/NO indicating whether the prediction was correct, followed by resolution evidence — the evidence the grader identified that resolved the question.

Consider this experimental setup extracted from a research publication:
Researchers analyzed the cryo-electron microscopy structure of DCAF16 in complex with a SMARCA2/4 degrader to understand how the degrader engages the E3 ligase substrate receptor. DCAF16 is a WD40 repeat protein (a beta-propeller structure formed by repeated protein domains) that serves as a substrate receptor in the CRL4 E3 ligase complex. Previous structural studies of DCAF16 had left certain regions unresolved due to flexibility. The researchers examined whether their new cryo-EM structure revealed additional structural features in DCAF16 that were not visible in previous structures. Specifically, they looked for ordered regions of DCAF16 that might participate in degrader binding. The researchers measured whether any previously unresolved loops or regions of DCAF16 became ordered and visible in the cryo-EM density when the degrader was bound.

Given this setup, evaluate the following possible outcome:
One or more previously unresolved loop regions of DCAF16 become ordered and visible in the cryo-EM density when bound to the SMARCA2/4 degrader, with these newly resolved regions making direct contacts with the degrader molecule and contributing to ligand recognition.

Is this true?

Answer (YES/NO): YES